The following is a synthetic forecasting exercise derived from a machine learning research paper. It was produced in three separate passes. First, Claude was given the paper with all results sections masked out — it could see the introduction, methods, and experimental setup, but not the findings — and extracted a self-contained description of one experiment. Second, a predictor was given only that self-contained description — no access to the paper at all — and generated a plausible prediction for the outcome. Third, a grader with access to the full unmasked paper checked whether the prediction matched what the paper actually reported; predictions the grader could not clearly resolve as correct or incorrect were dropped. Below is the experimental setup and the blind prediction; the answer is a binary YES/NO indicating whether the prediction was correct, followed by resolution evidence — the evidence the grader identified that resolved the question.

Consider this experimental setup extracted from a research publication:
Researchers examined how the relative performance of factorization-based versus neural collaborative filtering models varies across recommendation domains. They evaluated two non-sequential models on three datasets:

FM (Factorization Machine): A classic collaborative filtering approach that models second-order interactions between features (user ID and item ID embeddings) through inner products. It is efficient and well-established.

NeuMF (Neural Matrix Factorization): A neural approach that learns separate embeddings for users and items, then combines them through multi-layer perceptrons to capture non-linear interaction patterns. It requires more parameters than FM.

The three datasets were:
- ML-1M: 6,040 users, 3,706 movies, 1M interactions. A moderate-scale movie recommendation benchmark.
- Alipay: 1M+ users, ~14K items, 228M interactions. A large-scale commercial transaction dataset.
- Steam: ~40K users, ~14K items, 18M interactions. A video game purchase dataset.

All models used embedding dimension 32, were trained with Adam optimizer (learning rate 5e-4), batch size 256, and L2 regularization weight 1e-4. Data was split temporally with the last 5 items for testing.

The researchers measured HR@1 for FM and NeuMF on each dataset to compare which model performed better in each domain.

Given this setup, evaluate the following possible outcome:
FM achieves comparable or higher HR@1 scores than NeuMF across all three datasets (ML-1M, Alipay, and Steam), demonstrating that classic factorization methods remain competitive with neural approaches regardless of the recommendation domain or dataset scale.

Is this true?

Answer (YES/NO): NO